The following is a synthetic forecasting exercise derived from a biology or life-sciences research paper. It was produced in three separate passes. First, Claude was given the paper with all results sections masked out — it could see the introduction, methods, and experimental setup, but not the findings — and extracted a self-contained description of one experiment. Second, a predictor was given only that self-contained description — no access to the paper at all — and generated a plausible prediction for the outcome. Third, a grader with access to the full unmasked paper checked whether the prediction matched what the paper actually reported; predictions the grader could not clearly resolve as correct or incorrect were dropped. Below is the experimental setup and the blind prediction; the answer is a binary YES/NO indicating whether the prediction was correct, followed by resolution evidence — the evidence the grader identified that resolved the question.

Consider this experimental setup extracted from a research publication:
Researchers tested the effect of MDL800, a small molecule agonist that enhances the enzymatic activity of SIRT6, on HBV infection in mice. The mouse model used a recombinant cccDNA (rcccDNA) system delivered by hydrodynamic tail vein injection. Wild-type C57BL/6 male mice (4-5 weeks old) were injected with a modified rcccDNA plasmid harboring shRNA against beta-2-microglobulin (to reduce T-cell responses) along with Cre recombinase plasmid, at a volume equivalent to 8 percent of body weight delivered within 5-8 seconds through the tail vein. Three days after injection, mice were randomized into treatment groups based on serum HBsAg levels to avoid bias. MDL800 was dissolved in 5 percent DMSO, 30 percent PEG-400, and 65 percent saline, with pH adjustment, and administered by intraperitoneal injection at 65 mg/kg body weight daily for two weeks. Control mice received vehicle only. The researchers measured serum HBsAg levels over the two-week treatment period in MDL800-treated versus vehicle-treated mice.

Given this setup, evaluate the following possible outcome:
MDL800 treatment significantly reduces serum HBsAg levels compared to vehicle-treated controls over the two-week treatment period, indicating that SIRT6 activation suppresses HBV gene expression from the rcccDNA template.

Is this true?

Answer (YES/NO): YES